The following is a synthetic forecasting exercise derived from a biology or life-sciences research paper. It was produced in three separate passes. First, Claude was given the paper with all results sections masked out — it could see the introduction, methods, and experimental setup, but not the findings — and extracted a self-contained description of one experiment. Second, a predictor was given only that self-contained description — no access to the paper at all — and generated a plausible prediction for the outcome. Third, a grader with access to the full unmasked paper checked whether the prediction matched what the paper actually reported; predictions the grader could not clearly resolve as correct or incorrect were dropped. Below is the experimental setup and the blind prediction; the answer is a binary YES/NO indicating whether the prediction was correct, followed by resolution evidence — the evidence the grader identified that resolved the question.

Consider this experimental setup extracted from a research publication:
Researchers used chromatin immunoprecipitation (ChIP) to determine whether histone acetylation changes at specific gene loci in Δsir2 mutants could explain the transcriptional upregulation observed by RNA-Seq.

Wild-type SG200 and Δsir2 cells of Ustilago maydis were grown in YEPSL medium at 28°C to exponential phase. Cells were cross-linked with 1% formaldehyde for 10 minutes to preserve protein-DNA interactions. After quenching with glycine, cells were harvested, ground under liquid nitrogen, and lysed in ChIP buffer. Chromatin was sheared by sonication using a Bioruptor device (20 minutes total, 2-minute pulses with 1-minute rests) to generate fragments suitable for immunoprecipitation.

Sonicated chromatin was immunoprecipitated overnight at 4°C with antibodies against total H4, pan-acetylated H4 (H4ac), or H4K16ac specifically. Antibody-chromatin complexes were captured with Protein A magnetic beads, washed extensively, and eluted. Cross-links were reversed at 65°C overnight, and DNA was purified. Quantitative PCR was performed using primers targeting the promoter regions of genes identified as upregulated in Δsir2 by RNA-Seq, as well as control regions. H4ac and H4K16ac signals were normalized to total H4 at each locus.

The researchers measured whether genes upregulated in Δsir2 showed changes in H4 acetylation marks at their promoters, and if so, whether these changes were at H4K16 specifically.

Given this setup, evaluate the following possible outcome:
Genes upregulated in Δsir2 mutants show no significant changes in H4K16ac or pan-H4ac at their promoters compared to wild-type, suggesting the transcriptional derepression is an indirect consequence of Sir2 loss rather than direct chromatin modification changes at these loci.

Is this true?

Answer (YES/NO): NO